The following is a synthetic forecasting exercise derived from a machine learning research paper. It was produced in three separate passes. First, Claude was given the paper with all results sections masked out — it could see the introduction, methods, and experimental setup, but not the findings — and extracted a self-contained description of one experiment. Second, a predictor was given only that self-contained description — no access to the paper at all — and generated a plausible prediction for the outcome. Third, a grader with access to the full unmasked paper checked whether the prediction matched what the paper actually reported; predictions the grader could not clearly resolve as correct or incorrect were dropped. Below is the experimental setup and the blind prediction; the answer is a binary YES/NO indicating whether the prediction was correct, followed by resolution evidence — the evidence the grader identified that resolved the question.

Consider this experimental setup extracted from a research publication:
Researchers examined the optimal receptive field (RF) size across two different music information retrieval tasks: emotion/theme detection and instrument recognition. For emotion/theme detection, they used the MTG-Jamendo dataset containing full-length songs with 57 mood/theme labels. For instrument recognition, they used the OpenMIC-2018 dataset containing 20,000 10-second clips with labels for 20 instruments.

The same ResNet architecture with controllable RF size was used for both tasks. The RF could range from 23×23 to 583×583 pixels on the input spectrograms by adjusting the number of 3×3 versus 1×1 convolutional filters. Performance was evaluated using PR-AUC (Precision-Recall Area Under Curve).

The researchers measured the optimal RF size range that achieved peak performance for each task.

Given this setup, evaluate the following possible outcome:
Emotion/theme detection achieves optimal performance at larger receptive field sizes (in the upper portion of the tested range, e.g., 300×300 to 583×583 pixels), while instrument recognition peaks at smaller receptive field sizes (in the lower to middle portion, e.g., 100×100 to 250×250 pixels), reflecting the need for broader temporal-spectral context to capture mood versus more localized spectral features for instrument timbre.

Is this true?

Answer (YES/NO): NO